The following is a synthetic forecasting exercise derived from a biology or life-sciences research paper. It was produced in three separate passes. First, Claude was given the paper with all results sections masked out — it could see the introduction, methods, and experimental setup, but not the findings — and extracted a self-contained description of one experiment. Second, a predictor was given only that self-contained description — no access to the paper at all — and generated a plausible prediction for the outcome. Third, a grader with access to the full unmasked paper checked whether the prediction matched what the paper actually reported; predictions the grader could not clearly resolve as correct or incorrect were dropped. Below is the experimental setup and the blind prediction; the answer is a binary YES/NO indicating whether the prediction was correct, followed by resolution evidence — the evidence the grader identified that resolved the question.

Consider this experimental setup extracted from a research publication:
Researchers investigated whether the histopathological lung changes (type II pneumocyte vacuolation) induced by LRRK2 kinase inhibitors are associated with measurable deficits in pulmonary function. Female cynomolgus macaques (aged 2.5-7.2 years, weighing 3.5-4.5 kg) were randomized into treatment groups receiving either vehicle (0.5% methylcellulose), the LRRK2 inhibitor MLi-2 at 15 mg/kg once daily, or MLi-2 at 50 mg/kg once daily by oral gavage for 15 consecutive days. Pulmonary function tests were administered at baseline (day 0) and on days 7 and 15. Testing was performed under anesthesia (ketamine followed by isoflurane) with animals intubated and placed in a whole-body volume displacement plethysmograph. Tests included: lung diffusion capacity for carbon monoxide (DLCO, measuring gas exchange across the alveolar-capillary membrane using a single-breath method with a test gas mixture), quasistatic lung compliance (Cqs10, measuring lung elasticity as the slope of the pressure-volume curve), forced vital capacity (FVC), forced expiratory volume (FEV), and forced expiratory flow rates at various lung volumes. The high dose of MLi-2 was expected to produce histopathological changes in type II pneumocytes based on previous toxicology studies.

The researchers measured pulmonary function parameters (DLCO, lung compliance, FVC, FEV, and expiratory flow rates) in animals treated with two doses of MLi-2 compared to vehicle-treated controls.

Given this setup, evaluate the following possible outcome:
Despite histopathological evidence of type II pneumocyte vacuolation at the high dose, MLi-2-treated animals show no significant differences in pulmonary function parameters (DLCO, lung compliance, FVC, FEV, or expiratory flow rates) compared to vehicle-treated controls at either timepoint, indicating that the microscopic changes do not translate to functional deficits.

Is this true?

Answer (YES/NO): YES